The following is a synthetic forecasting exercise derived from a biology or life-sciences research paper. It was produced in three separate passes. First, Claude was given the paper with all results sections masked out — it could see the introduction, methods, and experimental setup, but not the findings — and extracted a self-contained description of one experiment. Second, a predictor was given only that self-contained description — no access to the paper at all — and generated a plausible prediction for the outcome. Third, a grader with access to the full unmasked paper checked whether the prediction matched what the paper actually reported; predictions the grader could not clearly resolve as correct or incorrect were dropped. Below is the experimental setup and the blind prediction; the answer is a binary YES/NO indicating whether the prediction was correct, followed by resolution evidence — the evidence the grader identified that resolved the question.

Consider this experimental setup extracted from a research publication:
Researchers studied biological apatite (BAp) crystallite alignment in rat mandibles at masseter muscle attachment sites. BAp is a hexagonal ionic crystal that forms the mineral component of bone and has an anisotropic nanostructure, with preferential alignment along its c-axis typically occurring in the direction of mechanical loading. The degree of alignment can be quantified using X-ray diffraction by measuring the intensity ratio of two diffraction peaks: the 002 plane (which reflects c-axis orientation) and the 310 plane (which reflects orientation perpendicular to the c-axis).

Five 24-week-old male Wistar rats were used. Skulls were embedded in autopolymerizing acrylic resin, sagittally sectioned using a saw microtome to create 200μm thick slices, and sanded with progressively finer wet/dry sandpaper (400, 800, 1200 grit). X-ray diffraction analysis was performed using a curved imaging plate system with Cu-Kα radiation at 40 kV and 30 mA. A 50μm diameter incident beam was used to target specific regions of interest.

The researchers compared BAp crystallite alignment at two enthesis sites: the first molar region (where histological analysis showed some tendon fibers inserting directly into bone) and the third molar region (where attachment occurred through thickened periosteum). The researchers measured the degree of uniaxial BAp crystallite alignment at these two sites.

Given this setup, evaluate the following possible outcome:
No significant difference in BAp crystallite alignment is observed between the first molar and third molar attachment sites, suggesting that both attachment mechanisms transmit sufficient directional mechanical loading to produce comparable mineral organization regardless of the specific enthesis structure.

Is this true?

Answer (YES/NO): NO